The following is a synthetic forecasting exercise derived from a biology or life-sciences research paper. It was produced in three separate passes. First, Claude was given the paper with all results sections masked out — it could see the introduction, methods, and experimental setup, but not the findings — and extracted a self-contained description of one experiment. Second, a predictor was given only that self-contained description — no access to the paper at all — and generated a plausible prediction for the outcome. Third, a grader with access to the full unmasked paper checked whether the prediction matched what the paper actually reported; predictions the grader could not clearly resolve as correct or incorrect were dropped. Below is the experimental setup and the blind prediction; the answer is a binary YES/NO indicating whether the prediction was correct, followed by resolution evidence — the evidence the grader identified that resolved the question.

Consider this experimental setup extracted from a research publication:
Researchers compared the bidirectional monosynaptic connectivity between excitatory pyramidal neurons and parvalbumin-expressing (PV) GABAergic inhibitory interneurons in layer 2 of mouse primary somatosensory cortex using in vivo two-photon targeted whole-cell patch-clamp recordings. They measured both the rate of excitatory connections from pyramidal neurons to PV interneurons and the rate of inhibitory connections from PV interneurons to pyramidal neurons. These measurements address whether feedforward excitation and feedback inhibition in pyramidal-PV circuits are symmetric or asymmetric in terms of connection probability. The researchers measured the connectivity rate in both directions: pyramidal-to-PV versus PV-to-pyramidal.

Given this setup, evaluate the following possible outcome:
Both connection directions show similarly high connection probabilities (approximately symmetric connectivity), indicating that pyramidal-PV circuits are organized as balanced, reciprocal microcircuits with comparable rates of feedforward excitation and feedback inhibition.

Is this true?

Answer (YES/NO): NO